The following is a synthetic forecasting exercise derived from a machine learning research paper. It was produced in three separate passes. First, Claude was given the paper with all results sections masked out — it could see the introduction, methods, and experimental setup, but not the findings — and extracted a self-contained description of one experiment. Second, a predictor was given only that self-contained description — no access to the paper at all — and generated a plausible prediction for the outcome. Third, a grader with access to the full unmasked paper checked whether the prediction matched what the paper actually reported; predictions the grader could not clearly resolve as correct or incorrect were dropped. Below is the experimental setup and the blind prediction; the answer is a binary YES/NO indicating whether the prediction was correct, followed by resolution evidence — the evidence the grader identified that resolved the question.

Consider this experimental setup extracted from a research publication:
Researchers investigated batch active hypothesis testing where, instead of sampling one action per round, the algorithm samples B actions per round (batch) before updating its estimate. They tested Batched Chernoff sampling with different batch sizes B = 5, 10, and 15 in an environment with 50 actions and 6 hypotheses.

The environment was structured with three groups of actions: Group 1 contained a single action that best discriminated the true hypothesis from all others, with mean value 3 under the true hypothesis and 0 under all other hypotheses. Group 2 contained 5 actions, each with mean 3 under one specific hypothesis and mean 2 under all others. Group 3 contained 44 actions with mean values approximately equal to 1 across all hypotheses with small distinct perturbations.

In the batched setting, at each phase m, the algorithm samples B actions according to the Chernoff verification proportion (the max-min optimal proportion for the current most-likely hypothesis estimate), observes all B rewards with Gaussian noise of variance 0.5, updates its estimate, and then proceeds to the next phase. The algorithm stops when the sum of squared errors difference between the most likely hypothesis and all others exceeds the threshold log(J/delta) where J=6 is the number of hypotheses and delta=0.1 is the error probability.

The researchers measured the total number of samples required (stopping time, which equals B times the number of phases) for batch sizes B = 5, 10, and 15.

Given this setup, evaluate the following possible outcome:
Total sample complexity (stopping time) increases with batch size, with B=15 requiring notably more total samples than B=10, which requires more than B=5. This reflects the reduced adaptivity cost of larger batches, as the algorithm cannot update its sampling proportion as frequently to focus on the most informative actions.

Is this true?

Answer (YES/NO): YES